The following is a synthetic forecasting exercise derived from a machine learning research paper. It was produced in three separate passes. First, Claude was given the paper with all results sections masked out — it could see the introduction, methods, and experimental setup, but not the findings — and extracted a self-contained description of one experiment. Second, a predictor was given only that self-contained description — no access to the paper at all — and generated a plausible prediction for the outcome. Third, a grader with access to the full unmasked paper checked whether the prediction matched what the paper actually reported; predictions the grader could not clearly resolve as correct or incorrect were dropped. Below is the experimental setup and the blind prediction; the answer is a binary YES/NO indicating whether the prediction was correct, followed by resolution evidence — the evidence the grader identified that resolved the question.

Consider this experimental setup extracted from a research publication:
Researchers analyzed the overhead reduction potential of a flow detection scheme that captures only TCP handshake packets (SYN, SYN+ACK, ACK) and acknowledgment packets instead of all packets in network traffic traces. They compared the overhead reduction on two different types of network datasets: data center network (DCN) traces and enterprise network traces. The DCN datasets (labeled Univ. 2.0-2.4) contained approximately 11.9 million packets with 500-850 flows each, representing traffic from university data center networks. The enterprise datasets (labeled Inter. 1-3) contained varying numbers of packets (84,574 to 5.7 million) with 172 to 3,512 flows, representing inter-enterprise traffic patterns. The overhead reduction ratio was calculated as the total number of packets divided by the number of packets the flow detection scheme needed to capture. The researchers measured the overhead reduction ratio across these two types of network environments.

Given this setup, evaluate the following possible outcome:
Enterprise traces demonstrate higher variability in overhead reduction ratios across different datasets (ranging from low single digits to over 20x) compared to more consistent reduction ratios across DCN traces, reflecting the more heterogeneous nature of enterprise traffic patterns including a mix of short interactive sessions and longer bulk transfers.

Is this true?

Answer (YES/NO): NO